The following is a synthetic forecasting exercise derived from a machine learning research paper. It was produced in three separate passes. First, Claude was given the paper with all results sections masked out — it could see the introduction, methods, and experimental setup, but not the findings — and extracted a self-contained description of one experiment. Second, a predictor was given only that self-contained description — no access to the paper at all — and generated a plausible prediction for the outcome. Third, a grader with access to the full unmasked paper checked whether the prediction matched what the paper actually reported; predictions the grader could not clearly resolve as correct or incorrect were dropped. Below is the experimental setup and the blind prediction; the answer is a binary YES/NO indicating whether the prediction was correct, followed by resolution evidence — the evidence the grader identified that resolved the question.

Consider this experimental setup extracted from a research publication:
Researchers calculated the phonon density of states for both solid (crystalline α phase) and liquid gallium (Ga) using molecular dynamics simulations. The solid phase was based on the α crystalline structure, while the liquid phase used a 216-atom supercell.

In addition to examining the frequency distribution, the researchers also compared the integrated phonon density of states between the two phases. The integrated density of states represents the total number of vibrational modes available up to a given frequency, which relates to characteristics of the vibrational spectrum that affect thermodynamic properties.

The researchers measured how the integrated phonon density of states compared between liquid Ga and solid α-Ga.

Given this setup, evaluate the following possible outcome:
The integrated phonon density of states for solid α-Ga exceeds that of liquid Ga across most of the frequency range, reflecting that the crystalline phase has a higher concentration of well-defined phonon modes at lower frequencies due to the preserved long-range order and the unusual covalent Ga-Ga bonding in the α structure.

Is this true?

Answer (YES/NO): NO